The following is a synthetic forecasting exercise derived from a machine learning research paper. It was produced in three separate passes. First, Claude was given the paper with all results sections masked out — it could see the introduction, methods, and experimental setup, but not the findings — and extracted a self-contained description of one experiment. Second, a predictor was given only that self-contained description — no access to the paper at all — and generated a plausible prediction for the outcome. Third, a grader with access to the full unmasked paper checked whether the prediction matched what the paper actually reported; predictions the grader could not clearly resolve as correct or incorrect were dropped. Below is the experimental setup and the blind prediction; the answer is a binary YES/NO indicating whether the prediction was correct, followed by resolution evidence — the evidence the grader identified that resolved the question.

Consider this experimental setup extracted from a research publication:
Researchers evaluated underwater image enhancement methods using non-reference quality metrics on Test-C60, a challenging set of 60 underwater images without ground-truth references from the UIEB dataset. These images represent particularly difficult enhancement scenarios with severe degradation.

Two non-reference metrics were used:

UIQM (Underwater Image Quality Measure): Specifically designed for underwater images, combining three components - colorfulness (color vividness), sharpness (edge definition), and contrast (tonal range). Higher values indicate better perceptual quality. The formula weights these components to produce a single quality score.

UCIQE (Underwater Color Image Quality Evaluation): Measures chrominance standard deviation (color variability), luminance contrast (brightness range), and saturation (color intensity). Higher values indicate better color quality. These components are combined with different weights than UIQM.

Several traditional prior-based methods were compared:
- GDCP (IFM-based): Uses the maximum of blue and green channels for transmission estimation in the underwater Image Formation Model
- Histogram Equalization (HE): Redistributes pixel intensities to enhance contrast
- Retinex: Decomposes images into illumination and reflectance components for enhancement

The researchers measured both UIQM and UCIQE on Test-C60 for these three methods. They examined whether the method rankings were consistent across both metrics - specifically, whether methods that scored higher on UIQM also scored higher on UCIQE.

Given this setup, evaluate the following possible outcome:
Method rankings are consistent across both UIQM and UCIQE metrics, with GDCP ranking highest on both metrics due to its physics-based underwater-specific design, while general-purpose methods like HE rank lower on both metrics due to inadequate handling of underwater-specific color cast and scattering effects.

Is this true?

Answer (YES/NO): NO